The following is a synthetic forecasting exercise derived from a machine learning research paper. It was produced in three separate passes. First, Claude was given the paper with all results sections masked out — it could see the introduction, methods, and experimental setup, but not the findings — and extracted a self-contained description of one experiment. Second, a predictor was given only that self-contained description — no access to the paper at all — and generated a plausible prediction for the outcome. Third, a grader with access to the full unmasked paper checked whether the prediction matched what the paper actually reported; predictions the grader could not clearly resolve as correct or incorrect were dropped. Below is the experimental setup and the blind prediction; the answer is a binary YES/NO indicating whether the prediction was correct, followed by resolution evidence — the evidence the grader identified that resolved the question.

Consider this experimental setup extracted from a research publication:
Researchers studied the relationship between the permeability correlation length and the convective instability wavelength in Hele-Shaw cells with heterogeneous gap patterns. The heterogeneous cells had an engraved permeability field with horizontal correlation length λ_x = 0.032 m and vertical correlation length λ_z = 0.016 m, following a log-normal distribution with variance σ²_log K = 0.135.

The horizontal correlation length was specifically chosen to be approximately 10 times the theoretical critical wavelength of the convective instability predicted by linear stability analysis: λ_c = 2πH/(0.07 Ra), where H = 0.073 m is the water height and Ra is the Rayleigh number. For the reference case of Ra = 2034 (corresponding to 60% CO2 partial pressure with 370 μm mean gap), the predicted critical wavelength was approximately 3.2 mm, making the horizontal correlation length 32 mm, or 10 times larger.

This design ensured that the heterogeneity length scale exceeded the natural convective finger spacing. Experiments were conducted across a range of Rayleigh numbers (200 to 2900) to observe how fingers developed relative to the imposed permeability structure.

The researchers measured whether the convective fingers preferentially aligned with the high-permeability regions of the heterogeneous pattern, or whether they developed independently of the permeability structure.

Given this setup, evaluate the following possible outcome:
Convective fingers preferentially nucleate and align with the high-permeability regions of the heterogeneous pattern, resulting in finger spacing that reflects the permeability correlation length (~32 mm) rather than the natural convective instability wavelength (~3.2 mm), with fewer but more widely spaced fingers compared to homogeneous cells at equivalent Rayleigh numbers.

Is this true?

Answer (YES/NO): NO